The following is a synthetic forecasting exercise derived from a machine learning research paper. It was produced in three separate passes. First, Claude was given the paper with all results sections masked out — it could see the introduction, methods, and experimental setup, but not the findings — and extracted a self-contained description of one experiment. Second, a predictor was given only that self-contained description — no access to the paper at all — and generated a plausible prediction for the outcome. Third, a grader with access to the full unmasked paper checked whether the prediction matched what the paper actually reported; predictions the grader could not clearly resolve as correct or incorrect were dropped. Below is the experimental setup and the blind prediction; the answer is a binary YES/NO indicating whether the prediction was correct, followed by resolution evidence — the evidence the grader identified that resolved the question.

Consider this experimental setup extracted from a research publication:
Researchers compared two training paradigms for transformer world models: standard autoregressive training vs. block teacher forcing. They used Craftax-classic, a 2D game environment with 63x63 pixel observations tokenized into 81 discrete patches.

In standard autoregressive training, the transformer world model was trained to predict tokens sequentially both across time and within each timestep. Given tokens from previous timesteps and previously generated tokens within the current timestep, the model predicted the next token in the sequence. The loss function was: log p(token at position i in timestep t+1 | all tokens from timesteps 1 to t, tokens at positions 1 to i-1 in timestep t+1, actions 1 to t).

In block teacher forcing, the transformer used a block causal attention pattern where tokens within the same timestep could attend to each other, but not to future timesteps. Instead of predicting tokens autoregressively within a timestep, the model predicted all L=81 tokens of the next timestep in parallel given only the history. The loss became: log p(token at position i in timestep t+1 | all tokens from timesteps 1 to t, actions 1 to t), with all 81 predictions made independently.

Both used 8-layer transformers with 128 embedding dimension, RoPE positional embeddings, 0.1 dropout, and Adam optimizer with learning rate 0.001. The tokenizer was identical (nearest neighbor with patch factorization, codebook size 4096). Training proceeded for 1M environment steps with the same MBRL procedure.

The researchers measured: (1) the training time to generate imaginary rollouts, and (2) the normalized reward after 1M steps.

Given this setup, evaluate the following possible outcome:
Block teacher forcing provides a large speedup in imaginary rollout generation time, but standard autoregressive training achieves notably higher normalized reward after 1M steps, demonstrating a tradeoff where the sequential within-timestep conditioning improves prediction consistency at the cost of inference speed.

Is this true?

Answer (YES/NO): NO